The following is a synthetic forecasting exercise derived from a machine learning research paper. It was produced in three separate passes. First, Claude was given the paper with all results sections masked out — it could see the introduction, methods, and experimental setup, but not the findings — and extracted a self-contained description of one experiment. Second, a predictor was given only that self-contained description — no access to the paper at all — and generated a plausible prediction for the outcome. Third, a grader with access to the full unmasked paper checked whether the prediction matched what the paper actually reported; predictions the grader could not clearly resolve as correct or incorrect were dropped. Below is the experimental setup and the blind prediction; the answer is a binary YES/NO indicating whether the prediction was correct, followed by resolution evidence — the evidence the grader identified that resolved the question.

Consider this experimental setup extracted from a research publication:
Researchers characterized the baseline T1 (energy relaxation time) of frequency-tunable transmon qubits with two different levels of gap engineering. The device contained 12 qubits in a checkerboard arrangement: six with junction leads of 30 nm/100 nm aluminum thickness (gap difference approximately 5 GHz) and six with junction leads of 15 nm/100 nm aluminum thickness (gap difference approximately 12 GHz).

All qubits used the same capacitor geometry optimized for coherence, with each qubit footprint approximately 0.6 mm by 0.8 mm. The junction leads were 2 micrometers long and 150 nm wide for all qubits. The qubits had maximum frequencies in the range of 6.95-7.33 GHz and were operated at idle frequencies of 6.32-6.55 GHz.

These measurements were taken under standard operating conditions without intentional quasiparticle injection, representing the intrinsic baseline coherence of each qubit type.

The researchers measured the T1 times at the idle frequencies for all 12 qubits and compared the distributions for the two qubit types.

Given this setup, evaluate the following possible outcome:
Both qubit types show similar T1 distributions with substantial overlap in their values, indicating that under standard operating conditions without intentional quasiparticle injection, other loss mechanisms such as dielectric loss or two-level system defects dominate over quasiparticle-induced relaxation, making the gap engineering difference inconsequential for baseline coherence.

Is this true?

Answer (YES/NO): NO